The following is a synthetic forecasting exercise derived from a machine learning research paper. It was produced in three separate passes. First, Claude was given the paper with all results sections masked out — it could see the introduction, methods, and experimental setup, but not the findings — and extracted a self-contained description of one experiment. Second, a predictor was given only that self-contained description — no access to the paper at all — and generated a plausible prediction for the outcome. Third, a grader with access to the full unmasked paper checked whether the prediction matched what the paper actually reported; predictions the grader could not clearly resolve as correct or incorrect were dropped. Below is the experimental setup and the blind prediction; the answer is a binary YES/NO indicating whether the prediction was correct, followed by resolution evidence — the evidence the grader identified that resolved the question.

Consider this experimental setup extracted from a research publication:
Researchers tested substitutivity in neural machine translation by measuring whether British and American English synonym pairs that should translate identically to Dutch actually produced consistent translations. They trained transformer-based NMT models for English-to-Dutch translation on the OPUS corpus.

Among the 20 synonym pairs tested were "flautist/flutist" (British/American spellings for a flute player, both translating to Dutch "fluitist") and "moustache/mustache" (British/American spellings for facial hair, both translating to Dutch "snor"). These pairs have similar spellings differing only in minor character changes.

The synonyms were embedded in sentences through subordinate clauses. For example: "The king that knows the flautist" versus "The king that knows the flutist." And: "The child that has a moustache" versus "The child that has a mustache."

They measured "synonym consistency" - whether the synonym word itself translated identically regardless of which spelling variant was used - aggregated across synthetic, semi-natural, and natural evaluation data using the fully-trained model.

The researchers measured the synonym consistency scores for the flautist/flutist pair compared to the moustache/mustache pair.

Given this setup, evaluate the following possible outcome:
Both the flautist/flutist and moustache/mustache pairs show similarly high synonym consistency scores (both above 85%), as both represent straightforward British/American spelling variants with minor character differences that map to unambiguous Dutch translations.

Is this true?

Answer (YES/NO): NO